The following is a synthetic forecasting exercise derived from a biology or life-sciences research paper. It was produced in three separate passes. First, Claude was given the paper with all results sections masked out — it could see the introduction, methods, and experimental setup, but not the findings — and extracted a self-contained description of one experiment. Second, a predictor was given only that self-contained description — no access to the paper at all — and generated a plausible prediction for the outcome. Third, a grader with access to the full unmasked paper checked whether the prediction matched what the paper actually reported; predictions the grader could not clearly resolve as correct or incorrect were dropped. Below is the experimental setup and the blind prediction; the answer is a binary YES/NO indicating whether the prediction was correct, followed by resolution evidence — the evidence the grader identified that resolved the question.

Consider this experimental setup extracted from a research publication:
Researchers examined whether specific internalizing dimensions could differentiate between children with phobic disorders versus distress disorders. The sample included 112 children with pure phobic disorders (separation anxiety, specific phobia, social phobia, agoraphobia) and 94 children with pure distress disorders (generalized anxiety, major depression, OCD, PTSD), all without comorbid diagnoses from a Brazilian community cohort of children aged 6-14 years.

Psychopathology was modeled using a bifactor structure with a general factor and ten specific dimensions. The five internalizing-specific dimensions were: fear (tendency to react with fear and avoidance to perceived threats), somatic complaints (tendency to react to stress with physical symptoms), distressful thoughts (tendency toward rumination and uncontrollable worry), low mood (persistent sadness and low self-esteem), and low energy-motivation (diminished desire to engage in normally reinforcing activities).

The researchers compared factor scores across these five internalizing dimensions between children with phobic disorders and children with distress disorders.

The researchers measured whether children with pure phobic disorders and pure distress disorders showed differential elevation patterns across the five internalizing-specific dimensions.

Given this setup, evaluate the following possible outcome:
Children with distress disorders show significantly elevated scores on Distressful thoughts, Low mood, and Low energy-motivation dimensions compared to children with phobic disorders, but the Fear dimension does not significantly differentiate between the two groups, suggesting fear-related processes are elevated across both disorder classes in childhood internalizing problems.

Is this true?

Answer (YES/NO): NO